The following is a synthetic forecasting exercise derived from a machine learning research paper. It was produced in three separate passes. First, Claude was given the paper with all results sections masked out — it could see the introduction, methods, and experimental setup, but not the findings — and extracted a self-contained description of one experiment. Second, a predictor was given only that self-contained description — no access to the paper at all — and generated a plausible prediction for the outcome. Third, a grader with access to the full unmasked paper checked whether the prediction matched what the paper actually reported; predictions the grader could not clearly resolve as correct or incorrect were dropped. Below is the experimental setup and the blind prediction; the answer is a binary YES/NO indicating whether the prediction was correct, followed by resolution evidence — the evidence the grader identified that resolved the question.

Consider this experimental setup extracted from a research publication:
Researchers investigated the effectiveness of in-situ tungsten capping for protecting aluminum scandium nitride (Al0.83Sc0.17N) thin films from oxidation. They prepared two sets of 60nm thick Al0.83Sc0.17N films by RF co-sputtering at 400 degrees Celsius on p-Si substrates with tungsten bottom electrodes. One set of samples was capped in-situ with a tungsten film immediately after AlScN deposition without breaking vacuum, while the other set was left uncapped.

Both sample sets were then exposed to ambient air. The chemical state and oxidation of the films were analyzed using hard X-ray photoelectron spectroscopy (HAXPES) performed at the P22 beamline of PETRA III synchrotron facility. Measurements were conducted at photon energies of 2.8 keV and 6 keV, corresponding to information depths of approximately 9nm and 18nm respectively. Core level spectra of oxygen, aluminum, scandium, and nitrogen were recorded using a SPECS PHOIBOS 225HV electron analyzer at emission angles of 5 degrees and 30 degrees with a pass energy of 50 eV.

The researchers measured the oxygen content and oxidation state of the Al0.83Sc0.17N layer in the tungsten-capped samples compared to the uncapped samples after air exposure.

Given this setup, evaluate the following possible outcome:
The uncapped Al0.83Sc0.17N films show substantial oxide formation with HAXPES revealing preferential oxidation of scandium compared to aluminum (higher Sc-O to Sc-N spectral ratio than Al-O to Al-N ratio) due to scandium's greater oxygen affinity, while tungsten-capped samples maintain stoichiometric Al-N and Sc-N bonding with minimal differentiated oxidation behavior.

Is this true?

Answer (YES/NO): YES